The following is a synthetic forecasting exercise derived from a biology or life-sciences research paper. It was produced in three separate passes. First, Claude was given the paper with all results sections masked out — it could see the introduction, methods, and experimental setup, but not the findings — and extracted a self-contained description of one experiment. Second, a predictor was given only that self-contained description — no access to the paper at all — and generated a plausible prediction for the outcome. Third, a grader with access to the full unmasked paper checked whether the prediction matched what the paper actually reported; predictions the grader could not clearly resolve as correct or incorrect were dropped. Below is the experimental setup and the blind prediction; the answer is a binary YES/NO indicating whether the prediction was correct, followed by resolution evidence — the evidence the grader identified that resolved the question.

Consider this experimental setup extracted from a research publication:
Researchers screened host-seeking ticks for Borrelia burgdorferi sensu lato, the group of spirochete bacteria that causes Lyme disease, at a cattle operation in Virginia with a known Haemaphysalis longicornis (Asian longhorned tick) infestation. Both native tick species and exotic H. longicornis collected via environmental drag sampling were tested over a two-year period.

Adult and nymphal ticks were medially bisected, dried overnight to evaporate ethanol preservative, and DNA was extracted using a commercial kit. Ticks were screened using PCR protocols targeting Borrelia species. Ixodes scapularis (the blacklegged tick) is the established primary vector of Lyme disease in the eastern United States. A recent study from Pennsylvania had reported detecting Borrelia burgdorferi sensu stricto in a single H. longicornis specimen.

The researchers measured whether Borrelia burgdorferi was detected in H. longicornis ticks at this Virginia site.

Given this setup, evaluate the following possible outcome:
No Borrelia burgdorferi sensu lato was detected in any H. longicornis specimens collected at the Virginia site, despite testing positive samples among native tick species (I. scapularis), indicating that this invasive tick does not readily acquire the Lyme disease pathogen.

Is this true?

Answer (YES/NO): YES